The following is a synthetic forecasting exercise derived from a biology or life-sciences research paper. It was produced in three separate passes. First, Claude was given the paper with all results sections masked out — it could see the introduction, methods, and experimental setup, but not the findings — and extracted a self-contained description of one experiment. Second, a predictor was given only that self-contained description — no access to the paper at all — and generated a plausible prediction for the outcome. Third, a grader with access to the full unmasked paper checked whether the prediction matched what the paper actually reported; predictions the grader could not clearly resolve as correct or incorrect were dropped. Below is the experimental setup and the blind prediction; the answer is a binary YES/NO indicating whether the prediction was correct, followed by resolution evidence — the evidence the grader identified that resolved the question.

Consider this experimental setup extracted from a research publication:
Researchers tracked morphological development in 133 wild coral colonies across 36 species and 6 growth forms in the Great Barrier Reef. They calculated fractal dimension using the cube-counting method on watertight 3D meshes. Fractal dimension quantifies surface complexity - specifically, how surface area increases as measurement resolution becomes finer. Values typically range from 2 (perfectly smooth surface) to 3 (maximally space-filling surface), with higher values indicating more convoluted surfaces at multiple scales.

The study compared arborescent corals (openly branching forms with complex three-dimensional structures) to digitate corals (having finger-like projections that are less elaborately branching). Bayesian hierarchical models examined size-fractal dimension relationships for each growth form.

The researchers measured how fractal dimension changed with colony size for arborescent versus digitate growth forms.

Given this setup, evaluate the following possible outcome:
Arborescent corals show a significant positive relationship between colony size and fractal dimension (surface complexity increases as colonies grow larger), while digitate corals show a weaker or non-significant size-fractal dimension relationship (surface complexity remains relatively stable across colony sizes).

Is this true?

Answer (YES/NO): NO